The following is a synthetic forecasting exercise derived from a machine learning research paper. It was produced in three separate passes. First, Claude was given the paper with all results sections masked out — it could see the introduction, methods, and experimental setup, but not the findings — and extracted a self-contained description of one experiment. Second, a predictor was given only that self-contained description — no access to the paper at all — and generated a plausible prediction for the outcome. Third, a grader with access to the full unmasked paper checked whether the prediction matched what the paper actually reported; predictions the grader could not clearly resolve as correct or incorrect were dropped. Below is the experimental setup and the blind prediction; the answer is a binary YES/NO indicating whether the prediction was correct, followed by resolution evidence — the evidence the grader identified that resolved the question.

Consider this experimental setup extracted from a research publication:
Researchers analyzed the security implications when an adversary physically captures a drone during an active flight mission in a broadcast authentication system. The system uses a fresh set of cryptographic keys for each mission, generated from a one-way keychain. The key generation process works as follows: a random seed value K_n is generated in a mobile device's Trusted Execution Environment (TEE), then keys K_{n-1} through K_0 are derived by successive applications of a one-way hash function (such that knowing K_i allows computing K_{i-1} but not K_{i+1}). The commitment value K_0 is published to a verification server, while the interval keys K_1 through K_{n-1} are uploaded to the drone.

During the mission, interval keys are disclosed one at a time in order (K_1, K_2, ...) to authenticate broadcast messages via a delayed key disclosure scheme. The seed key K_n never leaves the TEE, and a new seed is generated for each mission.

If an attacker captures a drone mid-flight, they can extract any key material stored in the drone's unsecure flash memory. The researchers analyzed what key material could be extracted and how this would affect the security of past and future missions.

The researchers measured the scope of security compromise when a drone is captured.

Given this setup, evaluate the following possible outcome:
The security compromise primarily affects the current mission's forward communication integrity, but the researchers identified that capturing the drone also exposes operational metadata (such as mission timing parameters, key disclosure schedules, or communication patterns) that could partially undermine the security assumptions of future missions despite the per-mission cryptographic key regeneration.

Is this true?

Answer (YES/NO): NO